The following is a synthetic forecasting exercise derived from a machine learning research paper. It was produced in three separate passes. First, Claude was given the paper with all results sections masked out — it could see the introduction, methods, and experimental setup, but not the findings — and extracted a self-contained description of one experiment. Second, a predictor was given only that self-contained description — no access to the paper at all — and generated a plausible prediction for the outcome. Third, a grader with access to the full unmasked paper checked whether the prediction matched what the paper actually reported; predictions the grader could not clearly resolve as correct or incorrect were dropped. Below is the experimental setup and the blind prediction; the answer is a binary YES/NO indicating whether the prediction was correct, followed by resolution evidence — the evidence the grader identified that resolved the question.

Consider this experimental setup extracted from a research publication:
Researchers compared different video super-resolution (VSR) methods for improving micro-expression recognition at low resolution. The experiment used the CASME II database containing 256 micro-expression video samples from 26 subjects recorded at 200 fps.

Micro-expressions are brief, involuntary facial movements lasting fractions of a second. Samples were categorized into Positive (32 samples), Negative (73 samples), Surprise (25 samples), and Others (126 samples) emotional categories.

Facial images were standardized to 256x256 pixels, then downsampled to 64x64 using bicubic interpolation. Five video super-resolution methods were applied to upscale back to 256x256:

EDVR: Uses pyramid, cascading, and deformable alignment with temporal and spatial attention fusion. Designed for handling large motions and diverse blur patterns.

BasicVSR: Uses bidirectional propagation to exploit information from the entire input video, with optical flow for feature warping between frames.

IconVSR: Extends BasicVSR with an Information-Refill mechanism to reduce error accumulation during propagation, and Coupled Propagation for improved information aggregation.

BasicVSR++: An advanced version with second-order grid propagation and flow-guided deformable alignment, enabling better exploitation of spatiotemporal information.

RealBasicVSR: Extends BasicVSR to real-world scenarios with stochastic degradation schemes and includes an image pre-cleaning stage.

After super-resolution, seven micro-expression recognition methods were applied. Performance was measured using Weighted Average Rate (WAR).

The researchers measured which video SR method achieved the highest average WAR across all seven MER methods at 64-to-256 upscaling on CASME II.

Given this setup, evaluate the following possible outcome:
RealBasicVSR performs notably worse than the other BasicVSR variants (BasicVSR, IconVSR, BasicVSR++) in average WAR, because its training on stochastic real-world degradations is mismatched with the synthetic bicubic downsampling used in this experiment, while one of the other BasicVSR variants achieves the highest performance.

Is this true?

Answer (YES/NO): YES